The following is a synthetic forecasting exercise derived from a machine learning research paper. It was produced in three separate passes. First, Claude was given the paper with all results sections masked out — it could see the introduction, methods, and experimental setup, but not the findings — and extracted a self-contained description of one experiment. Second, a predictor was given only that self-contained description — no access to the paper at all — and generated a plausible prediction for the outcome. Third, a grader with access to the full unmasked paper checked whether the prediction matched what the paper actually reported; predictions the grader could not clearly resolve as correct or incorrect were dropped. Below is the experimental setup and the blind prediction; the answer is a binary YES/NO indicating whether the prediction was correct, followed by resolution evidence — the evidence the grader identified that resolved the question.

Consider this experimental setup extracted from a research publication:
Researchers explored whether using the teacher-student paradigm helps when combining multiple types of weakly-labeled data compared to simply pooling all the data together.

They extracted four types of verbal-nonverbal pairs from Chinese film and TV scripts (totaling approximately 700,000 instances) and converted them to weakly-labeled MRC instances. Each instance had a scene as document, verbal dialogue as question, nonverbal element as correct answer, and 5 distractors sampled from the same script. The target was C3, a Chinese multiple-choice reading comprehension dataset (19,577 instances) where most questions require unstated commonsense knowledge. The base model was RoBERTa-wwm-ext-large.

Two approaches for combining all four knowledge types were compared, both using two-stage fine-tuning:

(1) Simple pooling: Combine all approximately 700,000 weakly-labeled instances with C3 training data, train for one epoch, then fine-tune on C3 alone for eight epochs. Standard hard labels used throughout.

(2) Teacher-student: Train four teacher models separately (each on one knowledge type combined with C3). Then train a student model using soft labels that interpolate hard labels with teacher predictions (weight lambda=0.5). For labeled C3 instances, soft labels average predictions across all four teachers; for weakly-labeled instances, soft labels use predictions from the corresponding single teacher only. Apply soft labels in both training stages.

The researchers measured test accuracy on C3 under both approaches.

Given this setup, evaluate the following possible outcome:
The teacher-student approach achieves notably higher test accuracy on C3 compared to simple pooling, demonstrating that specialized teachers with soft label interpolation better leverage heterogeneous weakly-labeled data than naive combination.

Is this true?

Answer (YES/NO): YES